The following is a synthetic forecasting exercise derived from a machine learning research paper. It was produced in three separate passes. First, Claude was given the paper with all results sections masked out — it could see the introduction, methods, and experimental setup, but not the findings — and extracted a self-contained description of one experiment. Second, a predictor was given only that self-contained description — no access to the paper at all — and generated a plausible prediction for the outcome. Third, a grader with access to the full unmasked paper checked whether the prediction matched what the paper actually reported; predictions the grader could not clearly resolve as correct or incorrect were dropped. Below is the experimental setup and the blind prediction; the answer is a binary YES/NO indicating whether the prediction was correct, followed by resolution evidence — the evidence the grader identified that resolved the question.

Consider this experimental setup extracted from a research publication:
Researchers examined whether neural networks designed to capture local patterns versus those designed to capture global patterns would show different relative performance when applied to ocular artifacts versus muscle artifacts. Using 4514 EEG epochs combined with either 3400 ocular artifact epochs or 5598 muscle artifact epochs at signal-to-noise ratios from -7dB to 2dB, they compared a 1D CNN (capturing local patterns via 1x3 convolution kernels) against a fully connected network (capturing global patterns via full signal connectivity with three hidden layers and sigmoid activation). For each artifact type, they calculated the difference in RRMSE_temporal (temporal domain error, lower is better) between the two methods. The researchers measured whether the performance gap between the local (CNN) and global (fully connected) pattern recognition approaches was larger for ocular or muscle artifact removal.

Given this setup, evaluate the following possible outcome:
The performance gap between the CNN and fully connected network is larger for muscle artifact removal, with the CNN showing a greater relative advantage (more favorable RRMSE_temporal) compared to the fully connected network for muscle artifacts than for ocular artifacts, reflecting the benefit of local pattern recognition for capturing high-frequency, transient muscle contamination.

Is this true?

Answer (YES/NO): YES